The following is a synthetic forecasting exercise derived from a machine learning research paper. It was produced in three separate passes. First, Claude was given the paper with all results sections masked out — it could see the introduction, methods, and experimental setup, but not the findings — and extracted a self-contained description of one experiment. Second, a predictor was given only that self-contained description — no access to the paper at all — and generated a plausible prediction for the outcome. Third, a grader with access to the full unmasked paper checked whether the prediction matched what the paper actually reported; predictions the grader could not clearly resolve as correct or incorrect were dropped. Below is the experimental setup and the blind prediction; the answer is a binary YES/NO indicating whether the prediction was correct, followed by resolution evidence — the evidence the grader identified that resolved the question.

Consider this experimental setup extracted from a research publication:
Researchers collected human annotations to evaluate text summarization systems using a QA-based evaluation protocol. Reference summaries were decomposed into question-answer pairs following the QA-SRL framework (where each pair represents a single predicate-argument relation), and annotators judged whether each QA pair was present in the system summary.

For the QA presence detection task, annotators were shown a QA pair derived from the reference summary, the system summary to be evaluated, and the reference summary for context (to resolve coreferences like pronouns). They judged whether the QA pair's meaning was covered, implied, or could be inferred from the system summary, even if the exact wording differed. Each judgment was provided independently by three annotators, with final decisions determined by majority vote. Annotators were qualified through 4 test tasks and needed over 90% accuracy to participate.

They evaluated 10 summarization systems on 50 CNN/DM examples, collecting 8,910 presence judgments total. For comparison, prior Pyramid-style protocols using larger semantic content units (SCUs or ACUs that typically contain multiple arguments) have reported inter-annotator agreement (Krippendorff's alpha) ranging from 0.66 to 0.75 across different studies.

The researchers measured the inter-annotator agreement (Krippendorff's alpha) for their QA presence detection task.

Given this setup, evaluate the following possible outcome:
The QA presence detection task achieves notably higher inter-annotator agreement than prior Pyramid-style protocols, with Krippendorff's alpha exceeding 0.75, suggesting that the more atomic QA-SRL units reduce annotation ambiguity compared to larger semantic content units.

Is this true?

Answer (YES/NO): NO